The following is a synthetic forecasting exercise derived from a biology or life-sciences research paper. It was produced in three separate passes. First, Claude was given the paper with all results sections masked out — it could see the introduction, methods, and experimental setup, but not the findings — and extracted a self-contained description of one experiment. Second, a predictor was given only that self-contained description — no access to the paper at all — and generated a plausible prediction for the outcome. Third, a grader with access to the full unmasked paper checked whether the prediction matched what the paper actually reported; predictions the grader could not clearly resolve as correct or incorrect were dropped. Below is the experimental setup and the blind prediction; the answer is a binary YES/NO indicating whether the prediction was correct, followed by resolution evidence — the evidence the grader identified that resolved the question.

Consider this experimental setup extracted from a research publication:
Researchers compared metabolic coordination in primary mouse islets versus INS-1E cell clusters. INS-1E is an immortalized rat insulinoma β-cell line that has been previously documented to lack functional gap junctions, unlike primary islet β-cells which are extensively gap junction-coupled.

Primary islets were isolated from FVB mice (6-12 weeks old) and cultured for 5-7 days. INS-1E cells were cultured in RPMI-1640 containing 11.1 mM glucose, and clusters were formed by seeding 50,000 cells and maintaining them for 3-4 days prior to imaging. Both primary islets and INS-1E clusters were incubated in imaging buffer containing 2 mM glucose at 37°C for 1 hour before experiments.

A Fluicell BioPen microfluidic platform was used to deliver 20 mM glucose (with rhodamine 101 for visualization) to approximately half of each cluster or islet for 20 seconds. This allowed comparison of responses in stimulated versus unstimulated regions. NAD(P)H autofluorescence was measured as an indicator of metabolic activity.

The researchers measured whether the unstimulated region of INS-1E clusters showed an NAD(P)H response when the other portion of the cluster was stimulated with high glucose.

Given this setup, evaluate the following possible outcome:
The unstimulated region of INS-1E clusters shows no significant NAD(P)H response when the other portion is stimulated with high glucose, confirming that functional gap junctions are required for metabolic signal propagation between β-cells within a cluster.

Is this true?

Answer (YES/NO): YES